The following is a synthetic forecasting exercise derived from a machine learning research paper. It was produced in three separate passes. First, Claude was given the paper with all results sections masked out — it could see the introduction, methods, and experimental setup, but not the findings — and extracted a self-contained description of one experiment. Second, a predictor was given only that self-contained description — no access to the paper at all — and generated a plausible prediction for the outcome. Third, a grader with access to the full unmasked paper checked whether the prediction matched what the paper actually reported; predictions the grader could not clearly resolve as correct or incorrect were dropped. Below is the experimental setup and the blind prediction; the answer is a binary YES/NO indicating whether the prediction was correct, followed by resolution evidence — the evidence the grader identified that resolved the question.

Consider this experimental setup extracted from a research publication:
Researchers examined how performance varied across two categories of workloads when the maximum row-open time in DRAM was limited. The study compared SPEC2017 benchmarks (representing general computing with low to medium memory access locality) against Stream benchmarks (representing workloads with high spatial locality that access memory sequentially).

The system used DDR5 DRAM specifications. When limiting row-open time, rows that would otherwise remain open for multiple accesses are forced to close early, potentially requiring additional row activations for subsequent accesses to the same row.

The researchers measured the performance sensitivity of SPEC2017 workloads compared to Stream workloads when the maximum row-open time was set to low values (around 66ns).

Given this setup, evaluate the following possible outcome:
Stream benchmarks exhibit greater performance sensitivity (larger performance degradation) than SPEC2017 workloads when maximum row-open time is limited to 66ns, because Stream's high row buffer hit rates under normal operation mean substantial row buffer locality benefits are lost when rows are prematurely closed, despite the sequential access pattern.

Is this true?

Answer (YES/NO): YES